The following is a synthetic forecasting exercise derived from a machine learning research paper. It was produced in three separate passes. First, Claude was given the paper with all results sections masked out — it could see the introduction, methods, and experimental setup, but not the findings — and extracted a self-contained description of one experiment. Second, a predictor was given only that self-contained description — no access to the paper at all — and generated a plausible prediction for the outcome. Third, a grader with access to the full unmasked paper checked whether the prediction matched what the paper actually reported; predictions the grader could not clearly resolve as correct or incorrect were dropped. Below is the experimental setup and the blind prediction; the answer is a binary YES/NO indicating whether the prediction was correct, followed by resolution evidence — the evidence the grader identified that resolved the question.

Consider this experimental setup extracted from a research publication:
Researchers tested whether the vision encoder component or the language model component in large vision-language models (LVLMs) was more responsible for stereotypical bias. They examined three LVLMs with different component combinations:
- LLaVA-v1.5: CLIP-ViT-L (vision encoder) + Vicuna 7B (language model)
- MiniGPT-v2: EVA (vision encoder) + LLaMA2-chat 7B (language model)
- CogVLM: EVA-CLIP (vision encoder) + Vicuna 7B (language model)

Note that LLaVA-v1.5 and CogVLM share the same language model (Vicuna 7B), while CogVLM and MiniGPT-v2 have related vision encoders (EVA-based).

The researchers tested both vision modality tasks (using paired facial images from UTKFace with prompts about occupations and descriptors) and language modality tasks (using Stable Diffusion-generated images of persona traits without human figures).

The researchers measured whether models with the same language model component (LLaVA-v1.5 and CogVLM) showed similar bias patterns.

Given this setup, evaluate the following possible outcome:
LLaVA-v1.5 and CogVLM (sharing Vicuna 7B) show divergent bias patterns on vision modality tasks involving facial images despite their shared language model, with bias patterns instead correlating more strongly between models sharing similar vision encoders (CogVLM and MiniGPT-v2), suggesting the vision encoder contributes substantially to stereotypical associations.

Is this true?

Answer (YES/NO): NO